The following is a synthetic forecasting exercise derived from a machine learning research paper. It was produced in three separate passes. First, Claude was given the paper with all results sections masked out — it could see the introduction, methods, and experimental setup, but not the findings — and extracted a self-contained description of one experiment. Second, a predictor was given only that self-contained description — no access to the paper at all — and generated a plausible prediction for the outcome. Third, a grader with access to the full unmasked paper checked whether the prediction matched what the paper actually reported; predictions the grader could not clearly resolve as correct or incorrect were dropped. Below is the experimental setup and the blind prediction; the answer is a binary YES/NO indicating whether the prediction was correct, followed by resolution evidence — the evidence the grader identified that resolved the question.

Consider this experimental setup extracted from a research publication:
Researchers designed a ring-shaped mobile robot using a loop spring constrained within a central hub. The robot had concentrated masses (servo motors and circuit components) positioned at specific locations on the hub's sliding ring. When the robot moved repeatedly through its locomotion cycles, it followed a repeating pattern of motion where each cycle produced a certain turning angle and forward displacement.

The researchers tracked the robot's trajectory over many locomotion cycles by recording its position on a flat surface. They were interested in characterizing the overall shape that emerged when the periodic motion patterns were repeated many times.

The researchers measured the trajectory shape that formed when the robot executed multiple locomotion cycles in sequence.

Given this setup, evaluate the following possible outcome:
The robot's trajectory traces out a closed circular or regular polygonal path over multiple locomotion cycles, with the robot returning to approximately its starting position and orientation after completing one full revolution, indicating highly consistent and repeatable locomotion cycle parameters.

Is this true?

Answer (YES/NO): NO